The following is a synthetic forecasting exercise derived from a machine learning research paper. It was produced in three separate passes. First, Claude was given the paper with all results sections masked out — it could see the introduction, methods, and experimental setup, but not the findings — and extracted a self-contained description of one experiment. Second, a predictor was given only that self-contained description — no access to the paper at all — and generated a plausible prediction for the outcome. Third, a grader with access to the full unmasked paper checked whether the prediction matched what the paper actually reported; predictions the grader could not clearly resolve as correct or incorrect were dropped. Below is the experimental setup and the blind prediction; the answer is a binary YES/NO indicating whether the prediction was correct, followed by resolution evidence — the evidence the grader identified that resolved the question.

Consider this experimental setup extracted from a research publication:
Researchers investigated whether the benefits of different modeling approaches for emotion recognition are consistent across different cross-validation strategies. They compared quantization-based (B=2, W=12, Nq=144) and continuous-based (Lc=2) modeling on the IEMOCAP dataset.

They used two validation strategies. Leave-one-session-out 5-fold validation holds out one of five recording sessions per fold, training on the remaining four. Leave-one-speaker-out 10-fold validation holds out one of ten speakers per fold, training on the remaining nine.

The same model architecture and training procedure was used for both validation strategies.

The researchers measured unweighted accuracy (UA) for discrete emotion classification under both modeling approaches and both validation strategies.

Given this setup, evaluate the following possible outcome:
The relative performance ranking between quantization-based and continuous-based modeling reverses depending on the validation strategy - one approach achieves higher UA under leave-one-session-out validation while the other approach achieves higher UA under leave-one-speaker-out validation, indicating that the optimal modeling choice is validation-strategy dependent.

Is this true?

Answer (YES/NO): YES